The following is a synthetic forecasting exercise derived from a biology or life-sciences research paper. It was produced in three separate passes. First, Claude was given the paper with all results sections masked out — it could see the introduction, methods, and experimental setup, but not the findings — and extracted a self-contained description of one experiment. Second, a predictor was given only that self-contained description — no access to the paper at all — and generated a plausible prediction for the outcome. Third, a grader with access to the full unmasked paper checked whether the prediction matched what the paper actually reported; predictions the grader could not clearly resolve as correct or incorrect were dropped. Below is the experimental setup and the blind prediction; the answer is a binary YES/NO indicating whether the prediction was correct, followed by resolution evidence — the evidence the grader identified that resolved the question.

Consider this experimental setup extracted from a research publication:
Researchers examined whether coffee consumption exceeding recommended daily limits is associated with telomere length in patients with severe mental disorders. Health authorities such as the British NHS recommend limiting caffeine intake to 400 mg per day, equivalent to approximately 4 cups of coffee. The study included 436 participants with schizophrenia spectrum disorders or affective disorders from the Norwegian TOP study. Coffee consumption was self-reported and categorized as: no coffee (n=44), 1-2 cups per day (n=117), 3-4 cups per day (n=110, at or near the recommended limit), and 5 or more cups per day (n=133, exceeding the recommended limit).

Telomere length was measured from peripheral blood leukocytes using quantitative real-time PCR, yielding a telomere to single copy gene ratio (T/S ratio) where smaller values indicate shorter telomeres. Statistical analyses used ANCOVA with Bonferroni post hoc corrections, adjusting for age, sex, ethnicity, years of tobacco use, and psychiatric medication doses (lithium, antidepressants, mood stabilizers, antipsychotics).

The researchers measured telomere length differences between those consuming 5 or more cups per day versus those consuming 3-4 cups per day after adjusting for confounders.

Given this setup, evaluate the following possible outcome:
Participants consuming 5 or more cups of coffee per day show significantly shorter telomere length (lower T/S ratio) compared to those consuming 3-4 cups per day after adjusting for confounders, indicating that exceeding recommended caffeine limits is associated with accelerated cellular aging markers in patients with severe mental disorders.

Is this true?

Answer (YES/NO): NO